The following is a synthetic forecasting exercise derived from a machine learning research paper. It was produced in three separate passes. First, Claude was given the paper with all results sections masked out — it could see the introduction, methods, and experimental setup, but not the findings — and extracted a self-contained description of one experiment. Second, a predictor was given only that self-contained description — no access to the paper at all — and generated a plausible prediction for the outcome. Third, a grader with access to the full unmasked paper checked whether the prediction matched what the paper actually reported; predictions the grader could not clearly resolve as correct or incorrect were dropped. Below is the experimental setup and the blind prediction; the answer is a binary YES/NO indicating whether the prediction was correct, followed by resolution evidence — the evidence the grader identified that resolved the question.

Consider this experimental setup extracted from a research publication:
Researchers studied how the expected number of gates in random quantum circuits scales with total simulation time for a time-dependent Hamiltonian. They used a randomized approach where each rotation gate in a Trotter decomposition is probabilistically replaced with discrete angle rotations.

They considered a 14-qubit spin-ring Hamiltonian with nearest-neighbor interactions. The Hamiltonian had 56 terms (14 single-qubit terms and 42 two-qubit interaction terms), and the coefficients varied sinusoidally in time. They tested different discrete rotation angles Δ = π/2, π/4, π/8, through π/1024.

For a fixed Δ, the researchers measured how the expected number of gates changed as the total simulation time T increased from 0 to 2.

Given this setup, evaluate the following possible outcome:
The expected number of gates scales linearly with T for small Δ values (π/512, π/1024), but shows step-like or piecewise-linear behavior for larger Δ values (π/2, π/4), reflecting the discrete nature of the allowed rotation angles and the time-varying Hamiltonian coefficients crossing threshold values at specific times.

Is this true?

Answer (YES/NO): NO